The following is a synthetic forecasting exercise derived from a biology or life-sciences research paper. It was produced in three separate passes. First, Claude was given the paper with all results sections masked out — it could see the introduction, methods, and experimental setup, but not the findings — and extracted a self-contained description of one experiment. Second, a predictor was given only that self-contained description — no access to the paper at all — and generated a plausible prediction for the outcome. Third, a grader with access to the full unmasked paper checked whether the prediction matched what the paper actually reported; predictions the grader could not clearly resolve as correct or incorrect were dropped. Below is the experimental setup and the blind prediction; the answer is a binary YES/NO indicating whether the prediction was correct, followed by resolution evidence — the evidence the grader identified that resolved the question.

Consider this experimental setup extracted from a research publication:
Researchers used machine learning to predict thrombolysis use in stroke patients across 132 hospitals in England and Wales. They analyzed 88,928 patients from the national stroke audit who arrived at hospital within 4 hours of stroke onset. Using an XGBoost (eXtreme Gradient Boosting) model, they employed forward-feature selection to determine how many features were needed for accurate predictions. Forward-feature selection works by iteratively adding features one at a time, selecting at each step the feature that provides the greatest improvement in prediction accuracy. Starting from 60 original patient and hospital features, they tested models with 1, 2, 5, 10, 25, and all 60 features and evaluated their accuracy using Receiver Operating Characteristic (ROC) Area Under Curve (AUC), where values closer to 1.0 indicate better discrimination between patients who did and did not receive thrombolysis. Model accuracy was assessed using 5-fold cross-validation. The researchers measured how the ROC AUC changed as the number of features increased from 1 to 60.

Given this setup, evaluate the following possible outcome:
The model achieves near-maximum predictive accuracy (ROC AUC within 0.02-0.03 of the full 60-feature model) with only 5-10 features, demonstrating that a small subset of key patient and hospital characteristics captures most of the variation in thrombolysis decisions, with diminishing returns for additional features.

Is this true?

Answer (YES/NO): NO